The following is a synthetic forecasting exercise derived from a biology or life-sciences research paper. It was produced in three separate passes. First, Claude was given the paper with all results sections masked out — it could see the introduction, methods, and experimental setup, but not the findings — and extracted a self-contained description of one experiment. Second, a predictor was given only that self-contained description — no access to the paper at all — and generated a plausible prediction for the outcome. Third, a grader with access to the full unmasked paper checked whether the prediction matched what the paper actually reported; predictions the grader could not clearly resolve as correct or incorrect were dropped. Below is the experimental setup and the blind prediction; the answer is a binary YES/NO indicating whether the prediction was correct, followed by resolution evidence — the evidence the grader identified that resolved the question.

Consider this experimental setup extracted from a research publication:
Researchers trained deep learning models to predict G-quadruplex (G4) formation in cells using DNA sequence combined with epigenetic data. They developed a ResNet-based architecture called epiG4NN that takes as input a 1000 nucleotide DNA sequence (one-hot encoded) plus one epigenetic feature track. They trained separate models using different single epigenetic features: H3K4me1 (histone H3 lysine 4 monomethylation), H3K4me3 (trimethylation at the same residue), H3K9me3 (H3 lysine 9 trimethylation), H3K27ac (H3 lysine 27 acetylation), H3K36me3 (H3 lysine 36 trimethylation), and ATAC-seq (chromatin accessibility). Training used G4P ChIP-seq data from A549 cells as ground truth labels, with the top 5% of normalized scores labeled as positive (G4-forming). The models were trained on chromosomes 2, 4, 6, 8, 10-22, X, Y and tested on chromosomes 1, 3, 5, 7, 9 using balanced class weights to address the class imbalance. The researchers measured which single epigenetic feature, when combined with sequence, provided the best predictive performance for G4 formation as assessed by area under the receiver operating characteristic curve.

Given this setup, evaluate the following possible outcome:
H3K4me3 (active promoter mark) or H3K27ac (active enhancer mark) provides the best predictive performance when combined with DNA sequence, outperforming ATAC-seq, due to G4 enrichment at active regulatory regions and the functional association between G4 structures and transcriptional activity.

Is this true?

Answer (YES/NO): YES